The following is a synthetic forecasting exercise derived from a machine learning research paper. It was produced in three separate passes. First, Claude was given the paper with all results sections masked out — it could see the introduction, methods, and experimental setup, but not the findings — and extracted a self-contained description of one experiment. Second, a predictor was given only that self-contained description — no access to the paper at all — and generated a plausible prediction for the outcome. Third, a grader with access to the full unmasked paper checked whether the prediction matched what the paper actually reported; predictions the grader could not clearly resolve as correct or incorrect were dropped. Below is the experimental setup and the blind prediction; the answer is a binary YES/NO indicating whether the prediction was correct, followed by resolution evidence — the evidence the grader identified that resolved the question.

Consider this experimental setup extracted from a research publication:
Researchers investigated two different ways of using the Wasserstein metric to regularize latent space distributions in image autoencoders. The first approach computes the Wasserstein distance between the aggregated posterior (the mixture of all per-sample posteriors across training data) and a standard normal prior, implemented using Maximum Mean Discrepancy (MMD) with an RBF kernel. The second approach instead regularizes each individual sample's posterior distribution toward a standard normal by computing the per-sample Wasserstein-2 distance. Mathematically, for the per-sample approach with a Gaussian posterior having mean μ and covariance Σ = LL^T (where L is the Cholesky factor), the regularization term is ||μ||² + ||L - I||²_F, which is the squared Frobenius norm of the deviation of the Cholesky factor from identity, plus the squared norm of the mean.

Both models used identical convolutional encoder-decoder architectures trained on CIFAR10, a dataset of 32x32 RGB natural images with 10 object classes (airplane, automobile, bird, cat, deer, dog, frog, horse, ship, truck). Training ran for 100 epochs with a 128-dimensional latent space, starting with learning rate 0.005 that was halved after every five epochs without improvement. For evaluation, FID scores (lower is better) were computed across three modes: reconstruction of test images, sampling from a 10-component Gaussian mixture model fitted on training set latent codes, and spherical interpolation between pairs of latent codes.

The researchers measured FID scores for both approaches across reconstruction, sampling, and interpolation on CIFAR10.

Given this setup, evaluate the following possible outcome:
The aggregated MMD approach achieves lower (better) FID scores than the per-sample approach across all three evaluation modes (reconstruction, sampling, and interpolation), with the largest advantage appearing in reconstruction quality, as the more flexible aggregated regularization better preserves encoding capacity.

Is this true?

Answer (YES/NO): NO